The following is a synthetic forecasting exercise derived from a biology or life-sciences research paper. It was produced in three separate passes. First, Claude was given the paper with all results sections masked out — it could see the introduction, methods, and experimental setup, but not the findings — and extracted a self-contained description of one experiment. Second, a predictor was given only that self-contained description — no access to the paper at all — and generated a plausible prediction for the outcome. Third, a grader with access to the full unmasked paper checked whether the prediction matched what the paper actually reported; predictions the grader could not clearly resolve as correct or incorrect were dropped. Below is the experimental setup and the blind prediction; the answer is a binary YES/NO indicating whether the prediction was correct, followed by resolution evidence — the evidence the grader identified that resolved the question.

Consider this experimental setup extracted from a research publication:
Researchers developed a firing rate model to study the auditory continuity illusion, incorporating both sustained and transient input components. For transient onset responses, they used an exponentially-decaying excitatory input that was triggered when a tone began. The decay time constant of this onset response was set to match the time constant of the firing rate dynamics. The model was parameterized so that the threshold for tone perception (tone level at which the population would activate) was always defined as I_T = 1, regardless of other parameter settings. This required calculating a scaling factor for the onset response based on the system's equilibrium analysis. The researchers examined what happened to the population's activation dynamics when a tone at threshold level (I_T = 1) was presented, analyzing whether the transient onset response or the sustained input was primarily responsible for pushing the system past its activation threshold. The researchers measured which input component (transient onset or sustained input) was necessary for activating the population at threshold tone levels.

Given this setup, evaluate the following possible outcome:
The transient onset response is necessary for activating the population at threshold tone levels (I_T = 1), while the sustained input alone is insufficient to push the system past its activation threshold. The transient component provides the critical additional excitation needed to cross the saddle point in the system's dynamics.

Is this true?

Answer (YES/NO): YES